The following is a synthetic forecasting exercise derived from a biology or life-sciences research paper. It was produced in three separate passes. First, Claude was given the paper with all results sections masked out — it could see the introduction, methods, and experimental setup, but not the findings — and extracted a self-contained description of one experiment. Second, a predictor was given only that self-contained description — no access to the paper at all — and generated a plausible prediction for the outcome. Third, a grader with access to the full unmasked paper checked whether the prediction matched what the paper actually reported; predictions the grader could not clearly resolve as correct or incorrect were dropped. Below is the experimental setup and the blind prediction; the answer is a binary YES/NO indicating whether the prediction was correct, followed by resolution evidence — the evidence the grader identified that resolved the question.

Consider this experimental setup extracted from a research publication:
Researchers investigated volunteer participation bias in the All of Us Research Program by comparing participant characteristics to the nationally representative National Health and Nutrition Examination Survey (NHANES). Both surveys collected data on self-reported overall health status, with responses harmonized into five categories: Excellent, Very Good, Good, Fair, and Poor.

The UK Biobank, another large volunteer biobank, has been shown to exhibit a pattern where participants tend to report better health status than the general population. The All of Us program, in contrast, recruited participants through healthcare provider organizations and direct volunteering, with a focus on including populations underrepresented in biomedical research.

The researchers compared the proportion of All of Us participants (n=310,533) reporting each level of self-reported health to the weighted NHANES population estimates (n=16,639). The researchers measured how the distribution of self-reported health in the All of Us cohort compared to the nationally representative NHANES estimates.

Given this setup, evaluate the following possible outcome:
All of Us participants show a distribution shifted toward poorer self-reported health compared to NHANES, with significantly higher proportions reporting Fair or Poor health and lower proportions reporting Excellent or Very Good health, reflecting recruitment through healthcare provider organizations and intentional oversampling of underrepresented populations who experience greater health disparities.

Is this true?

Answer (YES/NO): YES